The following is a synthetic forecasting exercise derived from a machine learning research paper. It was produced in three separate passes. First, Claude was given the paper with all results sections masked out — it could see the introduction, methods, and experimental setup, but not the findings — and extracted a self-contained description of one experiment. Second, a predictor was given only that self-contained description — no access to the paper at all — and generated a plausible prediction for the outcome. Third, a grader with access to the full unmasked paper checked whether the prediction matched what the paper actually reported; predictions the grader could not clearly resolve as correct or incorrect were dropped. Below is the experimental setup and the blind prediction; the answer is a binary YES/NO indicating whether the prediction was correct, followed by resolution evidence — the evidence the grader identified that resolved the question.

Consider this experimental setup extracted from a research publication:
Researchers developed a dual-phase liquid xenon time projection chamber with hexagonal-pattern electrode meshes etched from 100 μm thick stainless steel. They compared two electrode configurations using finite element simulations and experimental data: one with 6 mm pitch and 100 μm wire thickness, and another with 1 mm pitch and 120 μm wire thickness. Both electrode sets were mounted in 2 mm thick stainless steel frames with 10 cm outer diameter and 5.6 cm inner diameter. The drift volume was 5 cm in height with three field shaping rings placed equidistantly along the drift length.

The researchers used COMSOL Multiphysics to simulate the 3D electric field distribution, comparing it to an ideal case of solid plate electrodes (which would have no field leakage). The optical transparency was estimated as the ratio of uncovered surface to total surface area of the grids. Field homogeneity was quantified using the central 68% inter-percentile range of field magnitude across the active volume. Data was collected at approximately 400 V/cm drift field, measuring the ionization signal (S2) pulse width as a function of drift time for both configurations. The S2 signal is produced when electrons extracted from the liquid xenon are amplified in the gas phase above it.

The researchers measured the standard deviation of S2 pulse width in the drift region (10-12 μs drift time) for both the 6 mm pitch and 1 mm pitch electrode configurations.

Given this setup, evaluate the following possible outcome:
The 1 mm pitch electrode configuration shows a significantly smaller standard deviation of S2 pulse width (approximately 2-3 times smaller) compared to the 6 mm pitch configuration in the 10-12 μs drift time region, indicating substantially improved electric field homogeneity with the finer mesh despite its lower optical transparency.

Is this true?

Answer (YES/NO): NO